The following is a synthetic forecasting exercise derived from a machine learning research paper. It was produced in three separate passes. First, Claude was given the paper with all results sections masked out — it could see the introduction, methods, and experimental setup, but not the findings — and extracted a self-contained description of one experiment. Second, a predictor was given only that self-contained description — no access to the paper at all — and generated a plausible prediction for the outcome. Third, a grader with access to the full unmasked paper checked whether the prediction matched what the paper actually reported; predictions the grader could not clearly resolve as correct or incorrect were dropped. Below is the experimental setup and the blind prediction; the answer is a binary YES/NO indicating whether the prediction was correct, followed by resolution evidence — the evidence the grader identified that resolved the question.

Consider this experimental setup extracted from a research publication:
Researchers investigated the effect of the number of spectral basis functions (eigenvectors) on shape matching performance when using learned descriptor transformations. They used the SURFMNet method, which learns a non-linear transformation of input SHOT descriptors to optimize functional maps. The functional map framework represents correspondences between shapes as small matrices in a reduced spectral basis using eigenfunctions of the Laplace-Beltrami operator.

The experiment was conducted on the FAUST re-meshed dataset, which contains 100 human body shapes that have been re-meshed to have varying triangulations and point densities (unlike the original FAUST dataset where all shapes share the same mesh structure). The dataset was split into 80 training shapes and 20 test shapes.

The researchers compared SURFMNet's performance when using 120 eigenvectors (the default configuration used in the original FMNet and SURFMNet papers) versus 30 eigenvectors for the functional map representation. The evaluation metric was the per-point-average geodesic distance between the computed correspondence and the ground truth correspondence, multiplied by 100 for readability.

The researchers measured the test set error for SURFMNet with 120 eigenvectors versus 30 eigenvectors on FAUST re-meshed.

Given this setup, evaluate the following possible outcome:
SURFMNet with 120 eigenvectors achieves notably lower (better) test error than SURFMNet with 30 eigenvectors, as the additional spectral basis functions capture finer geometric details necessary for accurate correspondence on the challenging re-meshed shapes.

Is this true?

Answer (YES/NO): NO